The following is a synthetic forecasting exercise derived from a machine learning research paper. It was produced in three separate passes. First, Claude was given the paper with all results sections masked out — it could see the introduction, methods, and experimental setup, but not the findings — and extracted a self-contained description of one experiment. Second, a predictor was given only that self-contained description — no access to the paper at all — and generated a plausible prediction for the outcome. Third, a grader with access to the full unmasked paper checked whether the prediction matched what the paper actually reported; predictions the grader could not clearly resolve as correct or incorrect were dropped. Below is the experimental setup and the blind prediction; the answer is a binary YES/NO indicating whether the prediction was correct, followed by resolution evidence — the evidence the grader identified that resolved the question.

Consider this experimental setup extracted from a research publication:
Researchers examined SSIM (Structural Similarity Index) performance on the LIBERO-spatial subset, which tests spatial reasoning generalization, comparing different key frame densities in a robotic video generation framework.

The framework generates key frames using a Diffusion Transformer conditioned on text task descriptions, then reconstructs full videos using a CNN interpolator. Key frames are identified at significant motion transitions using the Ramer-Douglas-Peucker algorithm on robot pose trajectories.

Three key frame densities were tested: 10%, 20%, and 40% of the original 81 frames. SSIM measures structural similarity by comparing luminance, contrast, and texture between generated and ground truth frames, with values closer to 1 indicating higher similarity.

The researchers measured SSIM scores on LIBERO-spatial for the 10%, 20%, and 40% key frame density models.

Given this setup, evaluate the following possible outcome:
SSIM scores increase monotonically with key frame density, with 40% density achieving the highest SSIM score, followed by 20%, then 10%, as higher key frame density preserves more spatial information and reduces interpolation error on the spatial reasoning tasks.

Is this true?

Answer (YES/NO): NO